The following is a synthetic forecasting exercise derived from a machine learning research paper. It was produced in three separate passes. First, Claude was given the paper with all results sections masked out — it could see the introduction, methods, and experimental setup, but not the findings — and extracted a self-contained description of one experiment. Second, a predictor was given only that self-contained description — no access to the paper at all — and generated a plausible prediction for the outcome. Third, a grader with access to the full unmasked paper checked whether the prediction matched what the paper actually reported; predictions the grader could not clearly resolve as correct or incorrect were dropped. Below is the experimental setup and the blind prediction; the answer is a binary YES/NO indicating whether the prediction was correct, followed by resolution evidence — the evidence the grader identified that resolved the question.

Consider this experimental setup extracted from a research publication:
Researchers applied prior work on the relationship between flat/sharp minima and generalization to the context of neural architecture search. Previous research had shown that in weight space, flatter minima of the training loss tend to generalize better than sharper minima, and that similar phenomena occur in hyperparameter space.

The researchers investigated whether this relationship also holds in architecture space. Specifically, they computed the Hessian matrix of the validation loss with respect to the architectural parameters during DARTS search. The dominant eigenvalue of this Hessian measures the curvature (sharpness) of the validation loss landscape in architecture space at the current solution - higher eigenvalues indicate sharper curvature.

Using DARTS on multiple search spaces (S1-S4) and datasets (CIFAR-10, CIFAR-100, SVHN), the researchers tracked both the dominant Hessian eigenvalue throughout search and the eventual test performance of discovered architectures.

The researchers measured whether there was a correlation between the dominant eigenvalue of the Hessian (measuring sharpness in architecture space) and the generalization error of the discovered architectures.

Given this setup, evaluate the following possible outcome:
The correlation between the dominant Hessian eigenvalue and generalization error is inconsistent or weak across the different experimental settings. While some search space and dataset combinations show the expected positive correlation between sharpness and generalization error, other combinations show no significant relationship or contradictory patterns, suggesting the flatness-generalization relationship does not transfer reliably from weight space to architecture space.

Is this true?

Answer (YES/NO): NO